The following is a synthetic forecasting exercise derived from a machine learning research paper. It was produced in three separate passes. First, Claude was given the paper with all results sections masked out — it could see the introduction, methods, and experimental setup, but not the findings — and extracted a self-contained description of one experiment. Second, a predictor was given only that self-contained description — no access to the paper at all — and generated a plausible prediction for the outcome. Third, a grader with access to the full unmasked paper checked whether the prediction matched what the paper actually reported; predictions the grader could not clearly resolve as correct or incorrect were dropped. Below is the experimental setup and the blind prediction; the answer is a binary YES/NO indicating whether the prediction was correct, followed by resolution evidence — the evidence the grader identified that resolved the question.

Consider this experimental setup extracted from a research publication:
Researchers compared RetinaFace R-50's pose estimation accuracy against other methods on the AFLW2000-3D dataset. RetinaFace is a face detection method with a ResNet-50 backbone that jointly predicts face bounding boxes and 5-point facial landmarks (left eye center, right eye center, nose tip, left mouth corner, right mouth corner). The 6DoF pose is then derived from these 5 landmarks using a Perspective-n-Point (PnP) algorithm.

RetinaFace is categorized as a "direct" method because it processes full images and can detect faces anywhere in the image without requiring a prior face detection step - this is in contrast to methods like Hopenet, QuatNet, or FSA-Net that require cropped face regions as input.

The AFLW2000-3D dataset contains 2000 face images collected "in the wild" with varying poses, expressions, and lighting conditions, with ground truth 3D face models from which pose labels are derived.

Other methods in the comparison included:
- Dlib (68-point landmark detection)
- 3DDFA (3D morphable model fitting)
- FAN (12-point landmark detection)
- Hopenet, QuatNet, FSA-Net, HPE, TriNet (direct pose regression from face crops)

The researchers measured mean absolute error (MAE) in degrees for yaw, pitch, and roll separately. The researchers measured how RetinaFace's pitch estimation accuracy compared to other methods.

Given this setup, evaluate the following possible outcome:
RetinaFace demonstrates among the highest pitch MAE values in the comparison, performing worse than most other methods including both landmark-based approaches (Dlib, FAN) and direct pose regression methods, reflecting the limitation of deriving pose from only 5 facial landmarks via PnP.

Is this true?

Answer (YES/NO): NO